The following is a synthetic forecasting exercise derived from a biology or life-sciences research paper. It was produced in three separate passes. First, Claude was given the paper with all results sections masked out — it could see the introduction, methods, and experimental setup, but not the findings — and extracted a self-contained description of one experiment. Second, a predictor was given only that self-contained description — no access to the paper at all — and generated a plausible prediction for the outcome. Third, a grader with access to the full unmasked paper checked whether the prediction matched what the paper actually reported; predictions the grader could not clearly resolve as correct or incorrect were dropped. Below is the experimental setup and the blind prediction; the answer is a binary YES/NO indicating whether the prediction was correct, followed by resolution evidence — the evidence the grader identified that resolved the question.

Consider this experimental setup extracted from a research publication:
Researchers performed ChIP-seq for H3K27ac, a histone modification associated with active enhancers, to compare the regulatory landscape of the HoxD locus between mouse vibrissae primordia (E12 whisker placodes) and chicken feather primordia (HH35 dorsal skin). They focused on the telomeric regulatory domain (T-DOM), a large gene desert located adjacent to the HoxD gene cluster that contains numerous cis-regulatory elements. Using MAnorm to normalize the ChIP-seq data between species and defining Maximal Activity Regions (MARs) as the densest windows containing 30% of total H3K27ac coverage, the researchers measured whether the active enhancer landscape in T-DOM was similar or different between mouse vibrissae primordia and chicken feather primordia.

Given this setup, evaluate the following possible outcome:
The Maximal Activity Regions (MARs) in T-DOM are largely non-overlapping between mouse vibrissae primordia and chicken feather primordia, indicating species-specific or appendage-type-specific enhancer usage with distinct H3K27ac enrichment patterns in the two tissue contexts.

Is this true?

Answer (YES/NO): YES